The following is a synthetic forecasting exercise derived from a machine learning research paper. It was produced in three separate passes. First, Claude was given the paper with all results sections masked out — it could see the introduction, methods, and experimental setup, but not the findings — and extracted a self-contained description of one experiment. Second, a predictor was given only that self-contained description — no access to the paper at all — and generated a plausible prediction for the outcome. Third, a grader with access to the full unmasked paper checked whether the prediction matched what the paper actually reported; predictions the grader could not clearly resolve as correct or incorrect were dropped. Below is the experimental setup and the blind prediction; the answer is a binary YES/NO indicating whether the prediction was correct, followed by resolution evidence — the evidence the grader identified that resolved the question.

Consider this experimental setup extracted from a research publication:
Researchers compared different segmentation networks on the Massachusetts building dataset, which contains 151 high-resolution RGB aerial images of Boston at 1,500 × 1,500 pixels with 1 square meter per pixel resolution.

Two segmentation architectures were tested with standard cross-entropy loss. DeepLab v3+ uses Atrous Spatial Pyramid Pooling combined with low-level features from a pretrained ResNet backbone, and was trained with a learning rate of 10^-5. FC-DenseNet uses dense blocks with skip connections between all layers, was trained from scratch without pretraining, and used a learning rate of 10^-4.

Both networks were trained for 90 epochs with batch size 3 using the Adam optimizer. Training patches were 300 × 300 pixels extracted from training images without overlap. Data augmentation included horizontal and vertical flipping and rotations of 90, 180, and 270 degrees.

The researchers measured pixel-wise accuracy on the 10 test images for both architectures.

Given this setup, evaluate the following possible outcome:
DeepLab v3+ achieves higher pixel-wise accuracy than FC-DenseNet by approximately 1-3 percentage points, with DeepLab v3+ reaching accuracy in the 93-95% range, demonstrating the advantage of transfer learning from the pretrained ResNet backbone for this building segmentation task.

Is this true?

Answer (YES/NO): NO